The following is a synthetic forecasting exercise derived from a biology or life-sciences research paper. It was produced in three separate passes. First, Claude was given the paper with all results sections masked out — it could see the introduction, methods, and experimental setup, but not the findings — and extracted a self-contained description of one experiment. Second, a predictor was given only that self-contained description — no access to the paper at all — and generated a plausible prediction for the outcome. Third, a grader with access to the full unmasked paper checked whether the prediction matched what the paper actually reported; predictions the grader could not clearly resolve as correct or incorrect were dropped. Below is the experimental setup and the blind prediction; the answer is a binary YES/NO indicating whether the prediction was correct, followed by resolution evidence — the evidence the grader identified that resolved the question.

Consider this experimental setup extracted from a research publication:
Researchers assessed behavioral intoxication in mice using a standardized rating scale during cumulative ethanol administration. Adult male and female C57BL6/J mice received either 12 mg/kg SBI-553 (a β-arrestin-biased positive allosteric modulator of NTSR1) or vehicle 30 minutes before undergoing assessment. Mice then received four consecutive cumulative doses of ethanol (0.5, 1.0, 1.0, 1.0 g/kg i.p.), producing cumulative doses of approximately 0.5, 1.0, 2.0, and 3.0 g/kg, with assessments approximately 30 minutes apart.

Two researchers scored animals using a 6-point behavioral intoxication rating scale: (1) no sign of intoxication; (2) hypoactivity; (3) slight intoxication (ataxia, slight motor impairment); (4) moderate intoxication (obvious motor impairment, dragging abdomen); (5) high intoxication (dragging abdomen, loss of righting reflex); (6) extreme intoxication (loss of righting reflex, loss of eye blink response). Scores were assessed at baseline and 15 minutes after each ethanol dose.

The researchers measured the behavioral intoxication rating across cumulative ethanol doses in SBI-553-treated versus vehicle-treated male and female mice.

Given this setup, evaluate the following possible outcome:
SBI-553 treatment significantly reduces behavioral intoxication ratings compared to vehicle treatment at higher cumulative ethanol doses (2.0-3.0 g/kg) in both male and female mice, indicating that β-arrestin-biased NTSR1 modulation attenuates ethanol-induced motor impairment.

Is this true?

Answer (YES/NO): NO